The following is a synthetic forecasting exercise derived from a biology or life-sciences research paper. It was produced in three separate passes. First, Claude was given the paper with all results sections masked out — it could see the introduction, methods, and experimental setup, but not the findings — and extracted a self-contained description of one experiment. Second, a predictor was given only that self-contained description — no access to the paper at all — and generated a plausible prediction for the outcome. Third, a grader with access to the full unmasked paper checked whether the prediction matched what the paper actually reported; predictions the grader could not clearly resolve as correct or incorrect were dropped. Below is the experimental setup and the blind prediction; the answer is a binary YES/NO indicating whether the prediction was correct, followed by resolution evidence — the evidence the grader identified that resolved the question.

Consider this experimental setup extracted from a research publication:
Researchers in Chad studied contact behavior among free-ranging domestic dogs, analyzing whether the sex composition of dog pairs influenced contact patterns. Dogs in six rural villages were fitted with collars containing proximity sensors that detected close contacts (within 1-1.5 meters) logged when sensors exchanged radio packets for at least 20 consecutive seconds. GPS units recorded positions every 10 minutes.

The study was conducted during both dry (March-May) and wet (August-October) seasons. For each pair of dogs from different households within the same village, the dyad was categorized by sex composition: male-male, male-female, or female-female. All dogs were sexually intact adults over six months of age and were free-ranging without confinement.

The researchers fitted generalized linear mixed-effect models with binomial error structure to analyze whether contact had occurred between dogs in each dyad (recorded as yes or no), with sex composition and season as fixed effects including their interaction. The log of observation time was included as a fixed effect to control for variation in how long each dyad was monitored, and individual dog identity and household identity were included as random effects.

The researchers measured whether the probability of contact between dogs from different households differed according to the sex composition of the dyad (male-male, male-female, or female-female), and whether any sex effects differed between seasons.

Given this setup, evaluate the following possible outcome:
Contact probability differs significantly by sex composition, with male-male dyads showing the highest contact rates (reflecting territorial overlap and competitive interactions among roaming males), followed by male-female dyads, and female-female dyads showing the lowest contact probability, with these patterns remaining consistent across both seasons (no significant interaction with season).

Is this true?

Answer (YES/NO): NO